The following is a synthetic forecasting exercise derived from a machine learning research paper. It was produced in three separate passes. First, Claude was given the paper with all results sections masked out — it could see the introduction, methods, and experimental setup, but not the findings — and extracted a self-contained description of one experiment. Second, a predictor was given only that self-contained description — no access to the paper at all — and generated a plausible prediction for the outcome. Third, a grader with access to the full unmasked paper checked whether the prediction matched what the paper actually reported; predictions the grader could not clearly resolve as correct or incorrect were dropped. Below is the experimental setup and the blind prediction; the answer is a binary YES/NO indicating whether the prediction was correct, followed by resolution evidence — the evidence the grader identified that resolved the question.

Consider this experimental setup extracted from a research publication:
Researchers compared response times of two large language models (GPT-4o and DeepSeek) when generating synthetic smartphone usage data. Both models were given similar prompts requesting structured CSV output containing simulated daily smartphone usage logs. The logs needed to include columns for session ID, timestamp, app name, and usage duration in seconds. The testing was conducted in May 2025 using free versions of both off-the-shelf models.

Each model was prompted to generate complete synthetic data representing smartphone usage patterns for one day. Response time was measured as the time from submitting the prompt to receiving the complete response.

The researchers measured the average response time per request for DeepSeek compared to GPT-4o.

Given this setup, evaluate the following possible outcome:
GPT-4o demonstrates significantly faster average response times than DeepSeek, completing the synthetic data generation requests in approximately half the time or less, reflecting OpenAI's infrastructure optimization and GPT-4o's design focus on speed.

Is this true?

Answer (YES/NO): YES